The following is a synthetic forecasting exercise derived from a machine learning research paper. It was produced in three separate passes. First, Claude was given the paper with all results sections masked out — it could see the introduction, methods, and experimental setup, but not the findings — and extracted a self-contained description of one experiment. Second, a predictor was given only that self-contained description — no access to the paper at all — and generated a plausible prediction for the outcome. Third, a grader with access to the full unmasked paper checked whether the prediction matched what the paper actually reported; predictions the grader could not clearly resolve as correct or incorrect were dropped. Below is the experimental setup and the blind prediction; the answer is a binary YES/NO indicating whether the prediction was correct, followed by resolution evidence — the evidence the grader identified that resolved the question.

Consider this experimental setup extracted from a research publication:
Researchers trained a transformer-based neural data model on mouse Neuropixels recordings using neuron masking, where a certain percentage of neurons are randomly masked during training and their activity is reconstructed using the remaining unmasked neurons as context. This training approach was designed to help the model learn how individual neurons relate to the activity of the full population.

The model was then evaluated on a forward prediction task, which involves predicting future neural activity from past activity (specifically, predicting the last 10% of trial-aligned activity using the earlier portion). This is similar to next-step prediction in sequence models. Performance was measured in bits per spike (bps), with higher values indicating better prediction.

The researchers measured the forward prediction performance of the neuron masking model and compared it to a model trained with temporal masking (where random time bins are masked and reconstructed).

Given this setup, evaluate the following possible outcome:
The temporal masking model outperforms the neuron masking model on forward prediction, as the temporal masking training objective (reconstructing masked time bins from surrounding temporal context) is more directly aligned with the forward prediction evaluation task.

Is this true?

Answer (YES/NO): YES